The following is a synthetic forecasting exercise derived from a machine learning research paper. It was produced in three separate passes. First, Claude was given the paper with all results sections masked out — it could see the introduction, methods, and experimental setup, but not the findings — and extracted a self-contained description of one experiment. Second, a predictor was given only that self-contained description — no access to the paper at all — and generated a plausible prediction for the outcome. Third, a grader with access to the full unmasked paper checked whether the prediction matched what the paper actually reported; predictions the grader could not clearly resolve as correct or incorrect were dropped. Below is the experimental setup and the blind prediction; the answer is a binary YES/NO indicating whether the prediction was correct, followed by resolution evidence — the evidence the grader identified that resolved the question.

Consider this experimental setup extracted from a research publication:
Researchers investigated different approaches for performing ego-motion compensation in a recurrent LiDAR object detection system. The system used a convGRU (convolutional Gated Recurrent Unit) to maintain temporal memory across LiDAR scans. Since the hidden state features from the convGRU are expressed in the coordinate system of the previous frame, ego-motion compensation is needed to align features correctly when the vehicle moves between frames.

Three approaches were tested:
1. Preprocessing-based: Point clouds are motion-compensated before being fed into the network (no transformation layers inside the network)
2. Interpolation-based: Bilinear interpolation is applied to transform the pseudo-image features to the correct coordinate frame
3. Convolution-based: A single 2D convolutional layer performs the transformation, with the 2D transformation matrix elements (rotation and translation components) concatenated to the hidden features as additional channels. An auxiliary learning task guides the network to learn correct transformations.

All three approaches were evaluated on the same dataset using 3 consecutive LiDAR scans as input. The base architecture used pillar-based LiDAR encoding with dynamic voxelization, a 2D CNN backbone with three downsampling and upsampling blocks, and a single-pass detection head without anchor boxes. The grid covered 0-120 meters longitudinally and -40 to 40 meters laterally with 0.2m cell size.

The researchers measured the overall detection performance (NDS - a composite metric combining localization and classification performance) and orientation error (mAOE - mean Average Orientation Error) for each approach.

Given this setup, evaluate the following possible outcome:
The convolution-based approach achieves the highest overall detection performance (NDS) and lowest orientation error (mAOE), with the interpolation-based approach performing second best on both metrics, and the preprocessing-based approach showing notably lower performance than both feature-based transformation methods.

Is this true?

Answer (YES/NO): NO